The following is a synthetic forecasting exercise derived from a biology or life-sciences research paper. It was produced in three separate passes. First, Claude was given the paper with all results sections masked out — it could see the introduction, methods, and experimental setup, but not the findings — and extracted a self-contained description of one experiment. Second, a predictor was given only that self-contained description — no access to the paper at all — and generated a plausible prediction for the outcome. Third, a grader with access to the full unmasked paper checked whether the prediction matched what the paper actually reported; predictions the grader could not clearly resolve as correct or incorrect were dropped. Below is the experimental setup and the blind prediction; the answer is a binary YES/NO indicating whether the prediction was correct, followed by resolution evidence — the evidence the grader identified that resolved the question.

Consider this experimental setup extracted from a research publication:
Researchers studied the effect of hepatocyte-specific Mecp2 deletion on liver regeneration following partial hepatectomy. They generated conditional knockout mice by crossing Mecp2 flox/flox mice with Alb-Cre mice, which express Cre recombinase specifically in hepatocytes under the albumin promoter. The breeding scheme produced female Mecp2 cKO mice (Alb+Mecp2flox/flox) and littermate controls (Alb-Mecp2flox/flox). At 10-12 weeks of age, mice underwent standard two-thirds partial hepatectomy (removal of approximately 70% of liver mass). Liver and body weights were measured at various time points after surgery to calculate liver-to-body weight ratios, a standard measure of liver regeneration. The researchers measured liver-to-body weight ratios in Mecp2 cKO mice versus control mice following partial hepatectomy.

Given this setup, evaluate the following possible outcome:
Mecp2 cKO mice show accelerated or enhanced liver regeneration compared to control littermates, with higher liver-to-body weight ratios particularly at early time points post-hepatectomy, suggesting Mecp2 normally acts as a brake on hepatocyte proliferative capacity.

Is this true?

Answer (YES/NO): YES